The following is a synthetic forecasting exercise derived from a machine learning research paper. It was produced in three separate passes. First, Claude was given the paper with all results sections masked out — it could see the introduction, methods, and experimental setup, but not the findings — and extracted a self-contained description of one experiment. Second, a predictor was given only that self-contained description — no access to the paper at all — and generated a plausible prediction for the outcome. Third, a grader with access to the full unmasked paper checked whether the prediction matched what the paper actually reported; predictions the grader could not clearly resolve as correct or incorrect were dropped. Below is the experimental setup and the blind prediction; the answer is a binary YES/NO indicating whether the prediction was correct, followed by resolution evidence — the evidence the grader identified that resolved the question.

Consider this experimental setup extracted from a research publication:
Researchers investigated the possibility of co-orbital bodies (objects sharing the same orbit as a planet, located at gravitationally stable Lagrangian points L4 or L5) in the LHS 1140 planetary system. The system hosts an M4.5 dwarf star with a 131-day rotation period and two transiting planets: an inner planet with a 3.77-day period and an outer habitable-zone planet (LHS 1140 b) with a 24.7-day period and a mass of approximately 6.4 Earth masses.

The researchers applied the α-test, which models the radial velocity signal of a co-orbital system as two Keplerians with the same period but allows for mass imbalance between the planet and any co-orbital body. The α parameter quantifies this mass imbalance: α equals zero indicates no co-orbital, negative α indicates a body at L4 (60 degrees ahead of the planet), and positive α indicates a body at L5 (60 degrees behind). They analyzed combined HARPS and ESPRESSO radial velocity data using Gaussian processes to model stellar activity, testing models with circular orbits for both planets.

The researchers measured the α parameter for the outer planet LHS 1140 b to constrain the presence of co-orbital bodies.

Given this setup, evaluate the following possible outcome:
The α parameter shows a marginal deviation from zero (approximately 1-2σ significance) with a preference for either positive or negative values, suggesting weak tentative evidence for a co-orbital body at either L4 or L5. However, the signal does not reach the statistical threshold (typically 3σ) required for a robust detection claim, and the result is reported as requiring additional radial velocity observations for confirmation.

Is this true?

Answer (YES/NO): NO